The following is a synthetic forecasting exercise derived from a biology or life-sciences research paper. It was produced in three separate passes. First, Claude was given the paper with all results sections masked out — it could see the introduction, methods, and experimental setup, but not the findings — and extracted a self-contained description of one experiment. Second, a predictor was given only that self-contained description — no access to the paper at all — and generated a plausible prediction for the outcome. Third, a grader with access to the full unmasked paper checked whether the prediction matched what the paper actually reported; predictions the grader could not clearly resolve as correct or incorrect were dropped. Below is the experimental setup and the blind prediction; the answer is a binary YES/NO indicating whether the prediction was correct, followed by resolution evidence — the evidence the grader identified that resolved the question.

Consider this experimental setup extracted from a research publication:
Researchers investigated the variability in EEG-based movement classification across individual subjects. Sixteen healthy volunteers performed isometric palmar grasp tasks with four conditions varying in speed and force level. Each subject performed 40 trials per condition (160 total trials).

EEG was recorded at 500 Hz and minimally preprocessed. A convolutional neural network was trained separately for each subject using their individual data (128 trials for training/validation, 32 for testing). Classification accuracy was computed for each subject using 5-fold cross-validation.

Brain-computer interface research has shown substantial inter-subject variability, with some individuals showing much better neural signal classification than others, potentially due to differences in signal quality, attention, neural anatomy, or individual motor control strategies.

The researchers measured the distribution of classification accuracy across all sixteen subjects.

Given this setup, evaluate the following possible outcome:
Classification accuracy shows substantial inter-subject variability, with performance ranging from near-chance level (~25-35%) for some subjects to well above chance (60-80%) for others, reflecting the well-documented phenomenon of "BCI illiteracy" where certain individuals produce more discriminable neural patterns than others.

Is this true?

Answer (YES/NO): NO